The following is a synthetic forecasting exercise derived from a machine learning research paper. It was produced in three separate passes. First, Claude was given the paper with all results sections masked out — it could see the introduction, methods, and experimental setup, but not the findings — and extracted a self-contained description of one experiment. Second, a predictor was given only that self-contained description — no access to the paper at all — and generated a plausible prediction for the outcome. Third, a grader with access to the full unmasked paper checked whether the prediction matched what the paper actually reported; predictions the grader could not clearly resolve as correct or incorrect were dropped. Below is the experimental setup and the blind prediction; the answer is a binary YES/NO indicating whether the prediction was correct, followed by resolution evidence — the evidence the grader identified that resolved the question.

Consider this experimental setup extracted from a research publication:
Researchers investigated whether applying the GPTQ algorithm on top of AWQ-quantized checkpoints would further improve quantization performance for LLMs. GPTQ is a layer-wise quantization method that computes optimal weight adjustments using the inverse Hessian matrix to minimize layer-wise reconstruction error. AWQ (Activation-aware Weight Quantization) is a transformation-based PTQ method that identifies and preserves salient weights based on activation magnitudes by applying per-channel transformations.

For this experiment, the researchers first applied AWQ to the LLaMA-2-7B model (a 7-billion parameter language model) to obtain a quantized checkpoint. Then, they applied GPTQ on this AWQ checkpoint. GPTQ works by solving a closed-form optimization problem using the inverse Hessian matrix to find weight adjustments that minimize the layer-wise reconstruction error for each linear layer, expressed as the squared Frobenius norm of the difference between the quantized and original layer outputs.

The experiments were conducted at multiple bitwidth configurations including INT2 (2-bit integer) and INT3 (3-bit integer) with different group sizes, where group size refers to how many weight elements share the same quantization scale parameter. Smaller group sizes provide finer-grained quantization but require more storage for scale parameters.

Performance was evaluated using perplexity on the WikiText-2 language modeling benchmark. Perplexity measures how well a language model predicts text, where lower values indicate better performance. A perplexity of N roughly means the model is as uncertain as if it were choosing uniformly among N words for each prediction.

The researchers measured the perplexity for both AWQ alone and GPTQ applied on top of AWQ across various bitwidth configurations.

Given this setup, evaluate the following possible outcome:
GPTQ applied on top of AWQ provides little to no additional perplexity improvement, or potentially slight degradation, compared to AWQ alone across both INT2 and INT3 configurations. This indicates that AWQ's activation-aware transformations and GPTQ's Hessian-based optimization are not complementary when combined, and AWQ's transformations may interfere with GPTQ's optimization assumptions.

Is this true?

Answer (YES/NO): YES